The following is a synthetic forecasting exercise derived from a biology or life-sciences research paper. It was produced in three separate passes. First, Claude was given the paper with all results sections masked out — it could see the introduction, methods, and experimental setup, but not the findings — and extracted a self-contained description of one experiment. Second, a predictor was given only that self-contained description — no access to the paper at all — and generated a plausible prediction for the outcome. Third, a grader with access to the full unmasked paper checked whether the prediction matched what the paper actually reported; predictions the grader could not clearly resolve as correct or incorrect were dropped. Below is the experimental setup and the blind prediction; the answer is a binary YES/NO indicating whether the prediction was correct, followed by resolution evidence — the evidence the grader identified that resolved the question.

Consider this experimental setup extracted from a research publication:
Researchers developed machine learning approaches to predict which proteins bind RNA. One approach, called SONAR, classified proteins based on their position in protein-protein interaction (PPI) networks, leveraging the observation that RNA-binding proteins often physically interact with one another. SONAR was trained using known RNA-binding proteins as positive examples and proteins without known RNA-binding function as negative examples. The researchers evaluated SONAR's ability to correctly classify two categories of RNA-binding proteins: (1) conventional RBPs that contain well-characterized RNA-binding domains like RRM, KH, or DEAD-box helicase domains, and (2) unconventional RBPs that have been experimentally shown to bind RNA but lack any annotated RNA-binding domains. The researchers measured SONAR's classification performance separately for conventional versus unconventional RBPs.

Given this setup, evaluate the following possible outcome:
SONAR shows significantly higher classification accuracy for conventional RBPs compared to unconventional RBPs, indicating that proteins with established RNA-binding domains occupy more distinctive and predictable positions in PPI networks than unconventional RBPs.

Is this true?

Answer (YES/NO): NO